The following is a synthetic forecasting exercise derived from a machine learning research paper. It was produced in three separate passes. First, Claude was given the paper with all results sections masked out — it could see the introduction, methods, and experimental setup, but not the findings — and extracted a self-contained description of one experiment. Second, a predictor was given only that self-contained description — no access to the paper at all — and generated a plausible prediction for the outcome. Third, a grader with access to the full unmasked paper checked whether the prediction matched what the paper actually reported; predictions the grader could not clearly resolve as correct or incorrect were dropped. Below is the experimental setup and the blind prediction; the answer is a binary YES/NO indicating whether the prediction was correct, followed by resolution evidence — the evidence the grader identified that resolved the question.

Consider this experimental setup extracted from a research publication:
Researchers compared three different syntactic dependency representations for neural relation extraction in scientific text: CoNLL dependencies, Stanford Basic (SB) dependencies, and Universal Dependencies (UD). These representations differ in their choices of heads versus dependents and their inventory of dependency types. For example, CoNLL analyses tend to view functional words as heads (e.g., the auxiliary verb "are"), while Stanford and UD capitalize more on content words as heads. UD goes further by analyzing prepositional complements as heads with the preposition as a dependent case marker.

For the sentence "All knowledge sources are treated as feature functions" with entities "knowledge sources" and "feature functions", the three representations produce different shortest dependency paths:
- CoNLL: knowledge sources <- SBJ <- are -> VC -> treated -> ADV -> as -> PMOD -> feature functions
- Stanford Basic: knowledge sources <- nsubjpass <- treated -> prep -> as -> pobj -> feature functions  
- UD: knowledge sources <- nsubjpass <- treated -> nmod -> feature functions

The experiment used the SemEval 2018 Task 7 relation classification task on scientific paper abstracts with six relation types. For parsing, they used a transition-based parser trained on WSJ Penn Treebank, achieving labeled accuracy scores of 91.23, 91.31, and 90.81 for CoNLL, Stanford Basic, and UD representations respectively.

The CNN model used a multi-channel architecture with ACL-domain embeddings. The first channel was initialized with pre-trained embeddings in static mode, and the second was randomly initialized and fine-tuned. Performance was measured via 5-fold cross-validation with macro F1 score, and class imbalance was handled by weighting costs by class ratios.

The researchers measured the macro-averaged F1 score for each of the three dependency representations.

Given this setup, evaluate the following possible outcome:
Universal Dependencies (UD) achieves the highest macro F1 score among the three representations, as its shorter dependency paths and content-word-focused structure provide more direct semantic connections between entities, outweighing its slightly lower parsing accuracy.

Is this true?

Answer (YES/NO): NO